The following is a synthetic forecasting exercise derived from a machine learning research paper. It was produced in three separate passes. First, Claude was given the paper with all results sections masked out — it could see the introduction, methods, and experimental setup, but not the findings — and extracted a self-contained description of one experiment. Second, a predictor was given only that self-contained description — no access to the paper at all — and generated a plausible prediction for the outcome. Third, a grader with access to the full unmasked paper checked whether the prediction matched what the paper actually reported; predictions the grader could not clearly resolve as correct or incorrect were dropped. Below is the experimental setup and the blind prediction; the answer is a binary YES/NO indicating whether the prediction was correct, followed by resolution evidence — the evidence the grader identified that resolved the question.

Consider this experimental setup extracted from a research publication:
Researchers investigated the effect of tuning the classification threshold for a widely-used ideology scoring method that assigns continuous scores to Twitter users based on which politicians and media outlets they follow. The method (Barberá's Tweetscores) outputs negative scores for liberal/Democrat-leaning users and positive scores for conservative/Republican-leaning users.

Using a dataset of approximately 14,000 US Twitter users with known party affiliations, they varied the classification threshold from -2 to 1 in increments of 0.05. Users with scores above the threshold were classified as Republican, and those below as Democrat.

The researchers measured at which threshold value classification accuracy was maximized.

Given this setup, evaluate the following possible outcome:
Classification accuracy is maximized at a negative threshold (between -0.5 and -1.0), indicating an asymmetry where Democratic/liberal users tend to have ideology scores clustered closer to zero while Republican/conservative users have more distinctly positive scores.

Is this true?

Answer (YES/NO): NO